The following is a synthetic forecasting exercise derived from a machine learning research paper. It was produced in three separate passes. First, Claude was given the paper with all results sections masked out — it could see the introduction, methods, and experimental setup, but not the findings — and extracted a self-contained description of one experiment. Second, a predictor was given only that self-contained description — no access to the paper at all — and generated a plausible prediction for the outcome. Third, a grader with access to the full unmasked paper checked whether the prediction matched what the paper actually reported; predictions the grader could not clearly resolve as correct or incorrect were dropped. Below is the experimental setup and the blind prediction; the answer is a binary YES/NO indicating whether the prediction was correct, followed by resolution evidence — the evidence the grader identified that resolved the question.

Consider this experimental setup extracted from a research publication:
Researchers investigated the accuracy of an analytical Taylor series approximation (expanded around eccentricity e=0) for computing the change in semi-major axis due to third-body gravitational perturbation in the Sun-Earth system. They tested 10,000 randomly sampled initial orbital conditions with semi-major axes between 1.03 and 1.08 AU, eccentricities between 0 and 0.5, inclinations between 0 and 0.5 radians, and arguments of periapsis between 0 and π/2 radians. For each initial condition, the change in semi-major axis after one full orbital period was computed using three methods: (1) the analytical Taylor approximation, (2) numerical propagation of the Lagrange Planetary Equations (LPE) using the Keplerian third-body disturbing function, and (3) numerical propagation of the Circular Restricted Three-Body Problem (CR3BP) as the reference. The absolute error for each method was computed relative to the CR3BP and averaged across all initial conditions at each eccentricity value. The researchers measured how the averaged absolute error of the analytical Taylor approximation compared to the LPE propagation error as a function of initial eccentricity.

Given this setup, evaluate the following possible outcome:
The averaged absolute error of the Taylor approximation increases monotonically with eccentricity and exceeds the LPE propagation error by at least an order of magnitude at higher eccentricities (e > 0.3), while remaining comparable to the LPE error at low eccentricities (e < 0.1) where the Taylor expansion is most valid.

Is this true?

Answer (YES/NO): NO